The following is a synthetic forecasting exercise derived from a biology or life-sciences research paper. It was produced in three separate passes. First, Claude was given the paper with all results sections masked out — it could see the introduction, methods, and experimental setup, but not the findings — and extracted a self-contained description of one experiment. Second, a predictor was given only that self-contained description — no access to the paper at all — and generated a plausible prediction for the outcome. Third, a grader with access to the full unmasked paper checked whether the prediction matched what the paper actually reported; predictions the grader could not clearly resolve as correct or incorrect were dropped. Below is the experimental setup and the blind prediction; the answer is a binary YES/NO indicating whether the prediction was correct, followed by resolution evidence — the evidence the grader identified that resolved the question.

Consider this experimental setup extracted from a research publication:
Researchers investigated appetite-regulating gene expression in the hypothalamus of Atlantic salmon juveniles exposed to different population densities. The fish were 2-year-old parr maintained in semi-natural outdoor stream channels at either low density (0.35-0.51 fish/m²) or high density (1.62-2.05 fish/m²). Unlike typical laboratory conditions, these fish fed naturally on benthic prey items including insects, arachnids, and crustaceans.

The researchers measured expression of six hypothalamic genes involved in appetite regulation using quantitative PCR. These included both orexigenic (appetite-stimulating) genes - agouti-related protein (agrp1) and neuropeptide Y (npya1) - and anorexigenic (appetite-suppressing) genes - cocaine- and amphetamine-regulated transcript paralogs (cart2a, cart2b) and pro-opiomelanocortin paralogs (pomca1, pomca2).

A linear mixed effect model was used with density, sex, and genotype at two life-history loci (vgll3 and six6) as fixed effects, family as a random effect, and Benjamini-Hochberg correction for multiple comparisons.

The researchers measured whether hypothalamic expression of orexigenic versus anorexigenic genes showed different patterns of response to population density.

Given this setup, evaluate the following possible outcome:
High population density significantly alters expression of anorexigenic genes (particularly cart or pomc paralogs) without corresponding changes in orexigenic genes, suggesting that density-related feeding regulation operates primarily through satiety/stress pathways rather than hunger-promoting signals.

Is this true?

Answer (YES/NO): NO